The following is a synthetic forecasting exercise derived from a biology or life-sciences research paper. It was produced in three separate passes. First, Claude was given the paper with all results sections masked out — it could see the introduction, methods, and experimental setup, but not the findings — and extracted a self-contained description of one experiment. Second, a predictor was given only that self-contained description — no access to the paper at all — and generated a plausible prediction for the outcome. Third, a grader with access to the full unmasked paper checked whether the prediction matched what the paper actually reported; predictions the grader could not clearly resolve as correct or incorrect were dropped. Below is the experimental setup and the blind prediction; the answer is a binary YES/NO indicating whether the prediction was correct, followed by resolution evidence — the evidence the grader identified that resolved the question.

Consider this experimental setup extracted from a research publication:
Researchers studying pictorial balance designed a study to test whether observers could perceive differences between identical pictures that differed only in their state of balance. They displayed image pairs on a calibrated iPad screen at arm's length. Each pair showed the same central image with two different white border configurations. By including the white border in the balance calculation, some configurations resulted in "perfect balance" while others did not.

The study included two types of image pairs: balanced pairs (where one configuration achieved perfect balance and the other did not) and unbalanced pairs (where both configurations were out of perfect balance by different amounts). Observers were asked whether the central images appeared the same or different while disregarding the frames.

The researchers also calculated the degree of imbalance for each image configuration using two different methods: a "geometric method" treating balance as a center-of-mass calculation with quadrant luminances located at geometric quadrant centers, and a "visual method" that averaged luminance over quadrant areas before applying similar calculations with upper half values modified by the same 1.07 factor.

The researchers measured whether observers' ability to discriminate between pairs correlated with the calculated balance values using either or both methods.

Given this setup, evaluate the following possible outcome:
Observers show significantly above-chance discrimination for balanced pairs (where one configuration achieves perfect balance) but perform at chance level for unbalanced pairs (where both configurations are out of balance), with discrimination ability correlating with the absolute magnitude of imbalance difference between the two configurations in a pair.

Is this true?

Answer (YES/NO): NO